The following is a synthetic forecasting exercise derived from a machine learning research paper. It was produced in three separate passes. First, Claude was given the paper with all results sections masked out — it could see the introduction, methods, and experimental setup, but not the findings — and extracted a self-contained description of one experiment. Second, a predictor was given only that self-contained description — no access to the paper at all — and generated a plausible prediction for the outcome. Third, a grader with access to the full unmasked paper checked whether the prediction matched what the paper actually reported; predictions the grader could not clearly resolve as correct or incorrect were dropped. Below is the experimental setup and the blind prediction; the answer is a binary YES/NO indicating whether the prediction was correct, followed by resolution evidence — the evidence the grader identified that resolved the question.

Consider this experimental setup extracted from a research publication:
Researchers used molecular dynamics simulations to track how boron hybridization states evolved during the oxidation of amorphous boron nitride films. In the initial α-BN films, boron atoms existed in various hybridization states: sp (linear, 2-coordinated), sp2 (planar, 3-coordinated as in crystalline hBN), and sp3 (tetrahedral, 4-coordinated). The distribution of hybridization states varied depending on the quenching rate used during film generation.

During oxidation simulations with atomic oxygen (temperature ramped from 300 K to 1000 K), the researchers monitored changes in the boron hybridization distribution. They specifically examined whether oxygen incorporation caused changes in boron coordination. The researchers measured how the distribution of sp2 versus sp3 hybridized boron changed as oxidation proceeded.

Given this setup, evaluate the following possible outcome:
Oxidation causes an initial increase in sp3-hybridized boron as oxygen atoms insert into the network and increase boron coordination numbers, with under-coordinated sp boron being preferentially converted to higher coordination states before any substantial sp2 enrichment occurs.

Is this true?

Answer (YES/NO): NO